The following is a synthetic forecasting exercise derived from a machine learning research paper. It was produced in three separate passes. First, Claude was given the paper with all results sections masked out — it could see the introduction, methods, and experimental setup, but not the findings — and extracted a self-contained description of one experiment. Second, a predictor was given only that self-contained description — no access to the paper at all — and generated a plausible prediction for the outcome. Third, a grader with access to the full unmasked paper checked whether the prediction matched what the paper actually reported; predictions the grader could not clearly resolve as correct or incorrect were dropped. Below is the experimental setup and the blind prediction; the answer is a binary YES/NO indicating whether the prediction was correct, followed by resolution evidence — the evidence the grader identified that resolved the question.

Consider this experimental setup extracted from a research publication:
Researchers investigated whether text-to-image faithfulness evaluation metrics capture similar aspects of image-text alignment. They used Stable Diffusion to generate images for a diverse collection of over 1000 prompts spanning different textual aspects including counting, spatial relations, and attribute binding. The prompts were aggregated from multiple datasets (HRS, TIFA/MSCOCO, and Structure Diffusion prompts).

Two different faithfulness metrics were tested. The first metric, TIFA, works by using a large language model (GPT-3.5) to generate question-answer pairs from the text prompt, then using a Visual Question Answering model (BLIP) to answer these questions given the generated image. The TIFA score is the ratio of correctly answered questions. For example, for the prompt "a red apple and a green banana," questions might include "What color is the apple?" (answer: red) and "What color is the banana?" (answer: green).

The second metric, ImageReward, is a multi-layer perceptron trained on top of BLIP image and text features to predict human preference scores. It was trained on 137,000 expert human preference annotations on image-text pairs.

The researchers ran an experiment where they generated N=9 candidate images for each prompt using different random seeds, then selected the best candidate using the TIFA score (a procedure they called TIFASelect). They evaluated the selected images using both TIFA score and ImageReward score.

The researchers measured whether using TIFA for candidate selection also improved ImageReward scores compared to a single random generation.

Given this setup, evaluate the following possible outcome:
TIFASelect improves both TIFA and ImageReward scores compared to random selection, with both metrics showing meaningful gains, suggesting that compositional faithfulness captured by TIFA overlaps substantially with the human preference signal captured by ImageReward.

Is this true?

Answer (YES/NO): YES